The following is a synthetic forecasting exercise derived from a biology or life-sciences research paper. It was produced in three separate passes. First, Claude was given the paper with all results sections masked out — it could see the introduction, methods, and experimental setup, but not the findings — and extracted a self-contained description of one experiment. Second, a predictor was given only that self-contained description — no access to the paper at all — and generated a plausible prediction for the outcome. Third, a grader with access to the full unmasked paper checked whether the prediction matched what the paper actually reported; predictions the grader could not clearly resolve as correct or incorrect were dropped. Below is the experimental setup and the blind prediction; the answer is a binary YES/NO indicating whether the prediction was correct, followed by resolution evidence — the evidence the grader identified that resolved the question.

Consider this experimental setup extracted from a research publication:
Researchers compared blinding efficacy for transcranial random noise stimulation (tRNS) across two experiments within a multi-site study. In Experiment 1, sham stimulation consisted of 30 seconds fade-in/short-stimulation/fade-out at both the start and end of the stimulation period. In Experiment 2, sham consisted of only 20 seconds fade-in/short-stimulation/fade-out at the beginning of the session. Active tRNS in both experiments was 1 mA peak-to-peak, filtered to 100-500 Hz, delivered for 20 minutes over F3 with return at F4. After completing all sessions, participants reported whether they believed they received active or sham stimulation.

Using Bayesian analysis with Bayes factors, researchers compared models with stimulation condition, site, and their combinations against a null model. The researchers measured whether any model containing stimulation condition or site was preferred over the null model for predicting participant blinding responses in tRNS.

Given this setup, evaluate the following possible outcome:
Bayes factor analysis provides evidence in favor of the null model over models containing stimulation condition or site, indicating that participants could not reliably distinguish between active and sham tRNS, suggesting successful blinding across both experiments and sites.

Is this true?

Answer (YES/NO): NO